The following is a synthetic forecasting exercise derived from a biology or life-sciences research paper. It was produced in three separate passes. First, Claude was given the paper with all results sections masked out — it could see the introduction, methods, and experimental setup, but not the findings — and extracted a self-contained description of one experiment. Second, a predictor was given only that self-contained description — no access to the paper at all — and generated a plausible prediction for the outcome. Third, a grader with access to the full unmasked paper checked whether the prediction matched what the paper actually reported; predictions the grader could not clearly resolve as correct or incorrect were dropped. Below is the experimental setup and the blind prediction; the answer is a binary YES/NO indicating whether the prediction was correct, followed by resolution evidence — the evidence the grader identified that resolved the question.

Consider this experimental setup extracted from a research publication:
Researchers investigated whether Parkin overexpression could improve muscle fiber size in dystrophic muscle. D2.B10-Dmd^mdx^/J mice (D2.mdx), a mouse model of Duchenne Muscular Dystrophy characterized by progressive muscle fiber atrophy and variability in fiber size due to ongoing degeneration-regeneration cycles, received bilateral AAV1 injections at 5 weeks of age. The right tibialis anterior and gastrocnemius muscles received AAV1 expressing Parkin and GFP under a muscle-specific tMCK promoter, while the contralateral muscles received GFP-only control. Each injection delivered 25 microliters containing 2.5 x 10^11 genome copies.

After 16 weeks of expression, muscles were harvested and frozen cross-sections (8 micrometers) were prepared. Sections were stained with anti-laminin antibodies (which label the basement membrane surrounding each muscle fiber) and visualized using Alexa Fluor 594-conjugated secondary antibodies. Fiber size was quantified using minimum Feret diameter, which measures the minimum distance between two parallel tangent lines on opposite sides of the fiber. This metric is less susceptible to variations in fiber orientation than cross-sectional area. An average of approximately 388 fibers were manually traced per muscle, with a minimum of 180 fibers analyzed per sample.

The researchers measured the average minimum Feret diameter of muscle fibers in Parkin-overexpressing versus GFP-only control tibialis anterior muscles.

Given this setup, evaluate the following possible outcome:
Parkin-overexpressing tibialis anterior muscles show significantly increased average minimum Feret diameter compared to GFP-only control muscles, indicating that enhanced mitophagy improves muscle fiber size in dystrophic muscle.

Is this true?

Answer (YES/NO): YES